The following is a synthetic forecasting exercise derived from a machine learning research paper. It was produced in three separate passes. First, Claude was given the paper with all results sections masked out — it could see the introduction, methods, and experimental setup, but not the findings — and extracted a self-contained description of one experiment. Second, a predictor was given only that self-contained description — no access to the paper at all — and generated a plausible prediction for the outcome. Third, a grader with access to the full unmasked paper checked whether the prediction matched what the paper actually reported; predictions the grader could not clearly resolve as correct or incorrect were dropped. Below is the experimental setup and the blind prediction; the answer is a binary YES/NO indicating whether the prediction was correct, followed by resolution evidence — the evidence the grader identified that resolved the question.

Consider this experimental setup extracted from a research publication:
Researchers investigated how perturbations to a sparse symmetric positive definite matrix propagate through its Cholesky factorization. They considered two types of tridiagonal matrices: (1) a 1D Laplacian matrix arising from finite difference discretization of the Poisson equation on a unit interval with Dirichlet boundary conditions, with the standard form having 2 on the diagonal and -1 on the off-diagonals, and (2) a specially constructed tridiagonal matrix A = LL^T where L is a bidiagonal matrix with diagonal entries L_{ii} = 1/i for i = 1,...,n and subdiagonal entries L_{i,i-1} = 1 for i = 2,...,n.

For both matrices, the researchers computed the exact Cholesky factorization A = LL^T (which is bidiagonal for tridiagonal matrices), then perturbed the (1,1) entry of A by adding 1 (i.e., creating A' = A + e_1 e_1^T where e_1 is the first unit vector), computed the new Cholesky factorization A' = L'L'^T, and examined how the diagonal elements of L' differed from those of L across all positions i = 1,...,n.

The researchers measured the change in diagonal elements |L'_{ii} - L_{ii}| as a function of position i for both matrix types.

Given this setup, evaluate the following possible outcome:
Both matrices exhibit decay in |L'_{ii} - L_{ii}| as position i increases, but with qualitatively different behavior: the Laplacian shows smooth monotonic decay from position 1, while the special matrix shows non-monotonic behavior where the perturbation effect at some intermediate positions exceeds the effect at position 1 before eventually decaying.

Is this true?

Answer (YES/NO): NO